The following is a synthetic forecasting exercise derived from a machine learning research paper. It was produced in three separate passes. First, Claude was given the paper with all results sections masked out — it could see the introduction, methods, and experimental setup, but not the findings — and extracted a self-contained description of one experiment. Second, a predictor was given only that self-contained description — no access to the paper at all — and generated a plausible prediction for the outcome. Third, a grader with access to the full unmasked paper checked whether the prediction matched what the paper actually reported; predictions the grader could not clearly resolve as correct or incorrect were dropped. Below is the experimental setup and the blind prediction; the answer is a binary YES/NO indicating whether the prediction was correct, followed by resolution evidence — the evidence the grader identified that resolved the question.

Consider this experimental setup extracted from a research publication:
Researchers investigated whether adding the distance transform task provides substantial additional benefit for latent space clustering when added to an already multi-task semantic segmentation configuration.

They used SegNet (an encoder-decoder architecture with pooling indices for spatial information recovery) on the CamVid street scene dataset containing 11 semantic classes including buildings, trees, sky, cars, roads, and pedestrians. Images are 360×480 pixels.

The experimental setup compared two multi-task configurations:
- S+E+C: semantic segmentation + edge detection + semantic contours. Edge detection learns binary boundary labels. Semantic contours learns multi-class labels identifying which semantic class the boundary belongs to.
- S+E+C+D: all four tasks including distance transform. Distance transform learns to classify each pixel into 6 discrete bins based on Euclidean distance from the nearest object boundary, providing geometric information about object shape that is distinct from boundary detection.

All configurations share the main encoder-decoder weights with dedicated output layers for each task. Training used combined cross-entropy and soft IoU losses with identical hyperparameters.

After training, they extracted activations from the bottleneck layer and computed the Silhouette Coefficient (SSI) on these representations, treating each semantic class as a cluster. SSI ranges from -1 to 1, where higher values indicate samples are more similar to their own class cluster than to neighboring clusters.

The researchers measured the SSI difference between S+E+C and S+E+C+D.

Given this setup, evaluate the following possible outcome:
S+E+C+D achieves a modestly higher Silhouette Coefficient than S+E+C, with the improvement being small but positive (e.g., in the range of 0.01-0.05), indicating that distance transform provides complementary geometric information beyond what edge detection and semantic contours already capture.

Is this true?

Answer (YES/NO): NO